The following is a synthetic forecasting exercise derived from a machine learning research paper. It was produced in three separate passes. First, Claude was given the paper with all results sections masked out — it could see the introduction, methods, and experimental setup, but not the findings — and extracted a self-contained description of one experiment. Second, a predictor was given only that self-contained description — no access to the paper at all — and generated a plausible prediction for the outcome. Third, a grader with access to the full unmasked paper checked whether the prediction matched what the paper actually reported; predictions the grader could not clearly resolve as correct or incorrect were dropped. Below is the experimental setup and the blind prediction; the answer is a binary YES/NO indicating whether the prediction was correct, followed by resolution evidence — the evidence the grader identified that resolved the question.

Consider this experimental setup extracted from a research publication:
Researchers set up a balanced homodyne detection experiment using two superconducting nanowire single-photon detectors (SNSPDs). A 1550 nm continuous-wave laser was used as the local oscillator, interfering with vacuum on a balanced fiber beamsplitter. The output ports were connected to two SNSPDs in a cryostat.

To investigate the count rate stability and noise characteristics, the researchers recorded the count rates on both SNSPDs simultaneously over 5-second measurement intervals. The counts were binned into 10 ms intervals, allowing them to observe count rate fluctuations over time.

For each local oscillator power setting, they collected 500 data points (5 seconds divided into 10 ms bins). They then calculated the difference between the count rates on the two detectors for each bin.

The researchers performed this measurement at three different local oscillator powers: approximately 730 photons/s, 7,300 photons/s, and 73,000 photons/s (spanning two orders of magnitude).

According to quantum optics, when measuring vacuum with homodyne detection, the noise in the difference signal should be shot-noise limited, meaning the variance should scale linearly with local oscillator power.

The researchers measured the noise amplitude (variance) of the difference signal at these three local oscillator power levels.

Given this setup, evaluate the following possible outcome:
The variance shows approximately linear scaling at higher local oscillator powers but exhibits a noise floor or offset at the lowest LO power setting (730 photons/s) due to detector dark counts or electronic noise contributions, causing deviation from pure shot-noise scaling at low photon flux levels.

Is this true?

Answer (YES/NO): NO